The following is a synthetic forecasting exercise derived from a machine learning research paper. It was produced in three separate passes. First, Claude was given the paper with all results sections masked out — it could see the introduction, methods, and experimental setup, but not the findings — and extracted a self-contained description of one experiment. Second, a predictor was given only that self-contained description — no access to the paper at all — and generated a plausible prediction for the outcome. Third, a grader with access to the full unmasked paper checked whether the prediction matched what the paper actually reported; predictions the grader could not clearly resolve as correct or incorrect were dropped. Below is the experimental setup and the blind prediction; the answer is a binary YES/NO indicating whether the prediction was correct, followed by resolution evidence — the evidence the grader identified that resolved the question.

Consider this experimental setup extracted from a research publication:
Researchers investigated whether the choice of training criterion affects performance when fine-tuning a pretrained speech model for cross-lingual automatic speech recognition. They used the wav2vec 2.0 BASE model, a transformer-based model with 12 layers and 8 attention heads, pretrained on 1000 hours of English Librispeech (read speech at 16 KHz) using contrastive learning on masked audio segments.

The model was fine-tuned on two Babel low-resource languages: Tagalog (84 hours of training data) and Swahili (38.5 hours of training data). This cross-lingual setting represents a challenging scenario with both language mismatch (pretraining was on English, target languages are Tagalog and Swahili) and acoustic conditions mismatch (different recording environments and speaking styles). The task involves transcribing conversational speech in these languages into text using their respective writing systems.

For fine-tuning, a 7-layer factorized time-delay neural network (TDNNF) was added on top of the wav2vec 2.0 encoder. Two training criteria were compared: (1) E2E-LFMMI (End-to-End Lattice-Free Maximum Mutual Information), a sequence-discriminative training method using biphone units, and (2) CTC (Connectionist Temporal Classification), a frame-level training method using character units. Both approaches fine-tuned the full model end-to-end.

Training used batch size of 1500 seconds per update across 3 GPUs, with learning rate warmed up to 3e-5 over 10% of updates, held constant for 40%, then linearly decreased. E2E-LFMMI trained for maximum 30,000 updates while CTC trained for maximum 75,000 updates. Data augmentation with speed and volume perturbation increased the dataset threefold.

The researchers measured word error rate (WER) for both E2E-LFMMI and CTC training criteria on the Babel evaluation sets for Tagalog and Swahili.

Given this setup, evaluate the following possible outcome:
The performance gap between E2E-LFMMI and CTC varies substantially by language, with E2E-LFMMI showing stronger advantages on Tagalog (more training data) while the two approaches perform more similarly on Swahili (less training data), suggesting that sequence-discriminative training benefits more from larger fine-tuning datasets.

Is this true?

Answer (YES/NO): NO